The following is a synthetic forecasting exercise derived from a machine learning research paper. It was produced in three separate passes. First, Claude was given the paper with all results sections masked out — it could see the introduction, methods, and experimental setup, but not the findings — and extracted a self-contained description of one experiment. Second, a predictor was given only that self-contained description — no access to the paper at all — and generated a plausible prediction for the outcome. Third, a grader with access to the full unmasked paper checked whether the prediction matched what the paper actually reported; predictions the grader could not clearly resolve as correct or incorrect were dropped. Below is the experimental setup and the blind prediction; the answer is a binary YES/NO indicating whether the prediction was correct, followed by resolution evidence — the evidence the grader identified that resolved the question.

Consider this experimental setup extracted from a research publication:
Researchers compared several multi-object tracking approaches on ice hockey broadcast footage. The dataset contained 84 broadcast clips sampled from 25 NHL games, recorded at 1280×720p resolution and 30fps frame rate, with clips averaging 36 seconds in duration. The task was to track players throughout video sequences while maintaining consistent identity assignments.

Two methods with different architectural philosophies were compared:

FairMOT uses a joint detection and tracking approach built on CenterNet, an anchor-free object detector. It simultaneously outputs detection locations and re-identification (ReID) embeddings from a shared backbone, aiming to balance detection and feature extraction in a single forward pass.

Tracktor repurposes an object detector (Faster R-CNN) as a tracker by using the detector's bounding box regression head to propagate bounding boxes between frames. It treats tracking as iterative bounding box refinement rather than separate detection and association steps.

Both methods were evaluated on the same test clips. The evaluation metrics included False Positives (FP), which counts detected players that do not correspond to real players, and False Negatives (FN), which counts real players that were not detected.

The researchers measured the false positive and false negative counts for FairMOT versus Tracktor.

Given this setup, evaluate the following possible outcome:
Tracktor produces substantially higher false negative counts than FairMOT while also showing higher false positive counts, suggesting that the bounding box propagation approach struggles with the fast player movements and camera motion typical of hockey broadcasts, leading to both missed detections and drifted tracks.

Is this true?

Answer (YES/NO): NO